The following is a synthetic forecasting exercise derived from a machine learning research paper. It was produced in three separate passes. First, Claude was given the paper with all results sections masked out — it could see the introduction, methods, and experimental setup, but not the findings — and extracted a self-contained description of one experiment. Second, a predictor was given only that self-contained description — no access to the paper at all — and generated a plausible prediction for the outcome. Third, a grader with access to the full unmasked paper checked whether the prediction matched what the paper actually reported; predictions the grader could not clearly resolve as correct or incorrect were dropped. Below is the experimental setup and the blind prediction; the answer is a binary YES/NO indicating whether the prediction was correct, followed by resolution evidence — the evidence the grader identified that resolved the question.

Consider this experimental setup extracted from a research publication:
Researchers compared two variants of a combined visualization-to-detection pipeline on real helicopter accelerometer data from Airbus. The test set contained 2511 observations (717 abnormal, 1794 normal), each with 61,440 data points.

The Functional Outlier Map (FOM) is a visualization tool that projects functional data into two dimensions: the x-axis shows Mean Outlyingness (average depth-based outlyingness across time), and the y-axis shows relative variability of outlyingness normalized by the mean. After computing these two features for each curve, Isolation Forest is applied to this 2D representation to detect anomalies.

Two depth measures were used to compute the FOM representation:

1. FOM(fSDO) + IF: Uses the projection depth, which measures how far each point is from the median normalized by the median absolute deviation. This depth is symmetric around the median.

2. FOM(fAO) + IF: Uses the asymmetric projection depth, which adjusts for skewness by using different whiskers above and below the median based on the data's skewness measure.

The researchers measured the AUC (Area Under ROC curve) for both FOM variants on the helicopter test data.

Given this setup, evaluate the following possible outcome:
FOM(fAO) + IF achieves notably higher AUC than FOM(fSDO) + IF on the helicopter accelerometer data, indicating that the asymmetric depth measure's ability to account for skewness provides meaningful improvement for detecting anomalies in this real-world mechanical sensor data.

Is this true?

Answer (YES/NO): NO